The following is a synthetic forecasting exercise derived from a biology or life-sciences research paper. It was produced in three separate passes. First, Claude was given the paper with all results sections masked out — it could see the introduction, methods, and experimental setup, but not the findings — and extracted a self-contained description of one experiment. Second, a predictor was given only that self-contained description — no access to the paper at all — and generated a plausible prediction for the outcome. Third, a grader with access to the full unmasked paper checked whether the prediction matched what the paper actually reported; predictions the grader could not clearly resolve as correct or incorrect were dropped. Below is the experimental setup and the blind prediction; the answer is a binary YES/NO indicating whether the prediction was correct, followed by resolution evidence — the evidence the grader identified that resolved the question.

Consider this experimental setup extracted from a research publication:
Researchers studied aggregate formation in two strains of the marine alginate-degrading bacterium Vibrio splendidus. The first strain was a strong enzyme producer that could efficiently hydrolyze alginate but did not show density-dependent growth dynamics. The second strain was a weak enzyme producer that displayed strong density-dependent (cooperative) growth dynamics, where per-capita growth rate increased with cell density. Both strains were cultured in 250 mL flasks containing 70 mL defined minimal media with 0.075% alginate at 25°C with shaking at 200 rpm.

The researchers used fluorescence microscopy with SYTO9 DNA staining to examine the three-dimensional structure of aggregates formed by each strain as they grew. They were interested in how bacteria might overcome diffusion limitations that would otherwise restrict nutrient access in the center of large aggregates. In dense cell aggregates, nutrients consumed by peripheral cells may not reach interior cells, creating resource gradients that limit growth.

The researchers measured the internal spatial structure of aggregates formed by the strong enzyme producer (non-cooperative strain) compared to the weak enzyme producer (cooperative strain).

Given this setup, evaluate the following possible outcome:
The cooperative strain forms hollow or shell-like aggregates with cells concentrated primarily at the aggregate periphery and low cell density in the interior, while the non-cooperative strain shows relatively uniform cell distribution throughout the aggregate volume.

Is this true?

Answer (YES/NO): NO